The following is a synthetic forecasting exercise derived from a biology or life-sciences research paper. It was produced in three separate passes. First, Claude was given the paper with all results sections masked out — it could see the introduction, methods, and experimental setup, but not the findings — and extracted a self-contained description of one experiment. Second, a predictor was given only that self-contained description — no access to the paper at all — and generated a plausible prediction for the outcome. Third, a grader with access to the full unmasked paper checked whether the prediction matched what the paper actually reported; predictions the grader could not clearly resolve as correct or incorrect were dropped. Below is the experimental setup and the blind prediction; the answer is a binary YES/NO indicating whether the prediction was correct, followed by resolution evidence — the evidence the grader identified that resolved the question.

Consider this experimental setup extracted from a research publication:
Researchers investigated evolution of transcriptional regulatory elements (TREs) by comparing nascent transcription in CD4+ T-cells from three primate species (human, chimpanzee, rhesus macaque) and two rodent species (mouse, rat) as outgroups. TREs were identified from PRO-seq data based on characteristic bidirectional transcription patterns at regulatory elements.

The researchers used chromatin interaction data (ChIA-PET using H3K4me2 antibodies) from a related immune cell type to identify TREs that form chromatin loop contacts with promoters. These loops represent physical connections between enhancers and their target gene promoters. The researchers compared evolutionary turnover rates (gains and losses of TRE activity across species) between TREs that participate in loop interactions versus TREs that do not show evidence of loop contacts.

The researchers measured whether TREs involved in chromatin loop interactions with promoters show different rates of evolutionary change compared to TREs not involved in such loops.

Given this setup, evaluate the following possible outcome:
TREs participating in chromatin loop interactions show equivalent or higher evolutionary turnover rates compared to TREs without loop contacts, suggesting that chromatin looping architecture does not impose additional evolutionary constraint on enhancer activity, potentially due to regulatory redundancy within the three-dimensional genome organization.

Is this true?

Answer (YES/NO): NO